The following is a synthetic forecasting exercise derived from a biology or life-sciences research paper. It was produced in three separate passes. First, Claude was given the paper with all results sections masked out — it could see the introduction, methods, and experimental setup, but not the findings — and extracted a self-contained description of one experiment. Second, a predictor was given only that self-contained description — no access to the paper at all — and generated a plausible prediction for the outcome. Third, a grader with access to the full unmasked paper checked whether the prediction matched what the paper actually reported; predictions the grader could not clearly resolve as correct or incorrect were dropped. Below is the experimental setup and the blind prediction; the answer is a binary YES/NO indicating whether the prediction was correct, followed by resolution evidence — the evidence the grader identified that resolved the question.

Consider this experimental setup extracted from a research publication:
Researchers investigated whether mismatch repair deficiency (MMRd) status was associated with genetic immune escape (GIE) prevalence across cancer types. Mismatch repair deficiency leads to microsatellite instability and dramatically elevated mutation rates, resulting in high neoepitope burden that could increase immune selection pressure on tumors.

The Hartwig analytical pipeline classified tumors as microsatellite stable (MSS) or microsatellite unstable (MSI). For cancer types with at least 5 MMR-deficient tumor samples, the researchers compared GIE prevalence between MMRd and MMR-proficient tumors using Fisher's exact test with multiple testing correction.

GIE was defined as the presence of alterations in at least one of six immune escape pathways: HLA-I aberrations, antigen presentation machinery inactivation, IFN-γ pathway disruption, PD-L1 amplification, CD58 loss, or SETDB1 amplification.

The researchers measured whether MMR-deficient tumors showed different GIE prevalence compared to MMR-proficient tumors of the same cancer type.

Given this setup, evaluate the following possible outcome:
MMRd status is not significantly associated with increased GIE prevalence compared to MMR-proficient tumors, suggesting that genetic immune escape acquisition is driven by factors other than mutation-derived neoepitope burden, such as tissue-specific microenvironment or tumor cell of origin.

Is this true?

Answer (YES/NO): NO